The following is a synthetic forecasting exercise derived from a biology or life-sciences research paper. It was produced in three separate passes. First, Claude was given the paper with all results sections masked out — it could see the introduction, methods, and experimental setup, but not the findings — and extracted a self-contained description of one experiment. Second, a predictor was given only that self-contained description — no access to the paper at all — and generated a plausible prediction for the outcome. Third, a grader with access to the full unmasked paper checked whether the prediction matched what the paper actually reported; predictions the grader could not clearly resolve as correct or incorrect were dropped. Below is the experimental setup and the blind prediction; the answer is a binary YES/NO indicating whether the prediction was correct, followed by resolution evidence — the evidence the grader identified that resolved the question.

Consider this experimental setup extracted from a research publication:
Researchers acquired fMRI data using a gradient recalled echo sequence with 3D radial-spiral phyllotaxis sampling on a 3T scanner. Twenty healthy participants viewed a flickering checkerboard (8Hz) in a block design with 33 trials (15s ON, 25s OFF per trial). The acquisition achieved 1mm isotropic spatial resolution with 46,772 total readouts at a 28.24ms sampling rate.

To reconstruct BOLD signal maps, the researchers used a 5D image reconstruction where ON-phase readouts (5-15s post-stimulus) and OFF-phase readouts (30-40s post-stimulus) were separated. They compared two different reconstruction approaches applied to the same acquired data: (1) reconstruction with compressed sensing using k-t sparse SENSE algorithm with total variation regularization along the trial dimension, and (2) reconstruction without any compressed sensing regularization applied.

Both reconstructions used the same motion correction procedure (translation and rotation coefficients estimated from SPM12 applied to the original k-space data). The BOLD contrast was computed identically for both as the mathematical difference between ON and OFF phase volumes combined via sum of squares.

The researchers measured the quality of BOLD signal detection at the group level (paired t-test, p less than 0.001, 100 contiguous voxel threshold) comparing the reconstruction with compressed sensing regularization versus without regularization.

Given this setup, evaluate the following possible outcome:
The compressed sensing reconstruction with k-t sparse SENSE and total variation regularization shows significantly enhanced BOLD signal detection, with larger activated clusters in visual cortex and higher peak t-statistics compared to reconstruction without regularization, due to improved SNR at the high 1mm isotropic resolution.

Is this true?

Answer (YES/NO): YES